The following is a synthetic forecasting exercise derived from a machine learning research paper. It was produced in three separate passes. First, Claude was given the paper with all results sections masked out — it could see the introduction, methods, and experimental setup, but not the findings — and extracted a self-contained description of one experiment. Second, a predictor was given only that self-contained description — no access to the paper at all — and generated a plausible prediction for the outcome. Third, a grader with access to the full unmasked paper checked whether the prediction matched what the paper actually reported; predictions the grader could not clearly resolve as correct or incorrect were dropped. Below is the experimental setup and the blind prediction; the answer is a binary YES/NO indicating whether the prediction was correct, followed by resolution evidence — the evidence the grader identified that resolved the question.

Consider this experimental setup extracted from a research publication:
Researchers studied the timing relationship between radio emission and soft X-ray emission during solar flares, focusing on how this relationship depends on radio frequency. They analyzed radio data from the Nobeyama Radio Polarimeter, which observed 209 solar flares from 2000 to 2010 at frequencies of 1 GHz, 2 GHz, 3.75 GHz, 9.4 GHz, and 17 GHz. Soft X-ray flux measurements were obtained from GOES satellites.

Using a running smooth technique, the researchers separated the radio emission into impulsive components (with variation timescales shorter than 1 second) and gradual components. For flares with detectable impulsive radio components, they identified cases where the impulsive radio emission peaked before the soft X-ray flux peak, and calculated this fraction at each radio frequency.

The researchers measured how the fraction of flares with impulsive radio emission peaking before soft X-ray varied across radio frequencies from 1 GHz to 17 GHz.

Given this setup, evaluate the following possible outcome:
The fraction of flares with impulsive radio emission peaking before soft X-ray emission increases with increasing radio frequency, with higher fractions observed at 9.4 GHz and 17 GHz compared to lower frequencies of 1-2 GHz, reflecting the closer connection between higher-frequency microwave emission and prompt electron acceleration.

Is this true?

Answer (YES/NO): YES